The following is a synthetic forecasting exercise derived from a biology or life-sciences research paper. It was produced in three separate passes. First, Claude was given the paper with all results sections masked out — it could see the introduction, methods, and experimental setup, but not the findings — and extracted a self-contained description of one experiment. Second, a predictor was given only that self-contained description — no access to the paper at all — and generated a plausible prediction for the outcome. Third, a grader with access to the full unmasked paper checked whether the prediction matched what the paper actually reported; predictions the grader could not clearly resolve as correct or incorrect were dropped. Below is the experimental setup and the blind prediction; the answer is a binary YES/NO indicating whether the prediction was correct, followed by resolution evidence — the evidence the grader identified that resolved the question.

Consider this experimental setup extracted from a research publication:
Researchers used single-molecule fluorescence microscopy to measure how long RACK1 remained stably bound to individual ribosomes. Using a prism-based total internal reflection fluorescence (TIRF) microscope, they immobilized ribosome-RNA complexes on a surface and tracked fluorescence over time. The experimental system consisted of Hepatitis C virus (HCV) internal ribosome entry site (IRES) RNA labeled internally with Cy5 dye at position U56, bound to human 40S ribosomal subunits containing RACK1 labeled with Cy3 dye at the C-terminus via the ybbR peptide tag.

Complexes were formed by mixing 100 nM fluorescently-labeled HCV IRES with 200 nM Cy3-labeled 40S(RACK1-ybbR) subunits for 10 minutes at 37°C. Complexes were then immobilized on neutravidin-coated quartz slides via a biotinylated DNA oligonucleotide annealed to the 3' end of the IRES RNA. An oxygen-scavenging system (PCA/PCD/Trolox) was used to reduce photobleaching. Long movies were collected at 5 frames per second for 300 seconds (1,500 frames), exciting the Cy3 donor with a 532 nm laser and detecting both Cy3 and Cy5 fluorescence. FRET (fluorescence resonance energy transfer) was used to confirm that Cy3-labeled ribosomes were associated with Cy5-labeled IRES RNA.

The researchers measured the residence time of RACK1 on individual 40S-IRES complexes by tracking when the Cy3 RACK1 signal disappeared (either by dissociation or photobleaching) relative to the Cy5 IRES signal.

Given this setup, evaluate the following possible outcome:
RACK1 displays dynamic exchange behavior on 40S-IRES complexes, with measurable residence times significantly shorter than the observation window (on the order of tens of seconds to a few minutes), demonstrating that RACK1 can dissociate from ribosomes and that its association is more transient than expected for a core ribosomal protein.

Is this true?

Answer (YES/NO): NO